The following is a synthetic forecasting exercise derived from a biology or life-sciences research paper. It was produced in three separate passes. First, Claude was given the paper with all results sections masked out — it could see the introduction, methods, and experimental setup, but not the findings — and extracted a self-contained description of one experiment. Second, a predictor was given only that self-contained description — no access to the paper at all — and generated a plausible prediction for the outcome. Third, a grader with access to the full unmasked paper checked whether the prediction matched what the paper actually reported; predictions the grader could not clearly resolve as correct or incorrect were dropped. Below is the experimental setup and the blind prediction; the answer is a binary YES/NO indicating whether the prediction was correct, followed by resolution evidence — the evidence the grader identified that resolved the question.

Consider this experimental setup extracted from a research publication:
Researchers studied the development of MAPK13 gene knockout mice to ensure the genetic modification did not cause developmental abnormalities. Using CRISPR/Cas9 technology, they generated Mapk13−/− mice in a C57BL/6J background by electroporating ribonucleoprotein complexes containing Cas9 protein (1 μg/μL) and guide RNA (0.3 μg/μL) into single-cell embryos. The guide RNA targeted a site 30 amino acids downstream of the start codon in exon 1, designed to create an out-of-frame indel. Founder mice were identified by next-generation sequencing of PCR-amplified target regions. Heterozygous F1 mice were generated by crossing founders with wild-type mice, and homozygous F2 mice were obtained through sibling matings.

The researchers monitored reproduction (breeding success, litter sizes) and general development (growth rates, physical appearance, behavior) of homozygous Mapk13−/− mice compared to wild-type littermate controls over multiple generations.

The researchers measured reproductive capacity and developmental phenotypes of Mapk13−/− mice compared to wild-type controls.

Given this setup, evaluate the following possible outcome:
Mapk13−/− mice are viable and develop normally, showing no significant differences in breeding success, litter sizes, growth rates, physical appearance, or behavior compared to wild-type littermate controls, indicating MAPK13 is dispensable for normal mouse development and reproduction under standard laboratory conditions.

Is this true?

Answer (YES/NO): YES